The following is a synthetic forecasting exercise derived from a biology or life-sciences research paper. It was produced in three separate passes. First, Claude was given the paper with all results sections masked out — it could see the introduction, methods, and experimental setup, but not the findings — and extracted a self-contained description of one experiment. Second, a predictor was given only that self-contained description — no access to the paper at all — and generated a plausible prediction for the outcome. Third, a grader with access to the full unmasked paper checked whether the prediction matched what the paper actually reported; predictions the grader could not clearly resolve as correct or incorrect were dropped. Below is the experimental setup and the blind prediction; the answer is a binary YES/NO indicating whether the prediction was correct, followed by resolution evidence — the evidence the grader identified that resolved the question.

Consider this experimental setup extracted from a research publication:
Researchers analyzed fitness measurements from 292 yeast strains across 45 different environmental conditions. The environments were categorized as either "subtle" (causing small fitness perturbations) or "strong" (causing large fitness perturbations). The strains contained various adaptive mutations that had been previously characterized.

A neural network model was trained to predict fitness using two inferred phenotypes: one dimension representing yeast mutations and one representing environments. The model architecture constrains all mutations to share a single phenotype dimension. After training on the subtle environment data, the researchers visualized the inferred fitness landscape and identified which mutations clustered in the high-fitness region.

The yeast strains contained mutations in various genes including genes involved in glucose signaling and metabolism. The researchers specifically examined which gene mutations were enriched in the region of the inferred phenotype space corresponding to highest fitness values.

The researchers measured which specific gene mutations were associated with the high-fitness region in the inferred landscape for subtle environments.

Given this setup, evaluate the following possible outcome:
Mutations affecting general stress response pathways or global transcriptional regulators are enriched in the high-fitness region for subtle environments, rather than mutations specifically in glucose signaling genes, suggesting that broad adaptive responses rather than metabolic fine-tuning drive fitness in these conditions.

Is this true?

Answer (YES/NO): NO